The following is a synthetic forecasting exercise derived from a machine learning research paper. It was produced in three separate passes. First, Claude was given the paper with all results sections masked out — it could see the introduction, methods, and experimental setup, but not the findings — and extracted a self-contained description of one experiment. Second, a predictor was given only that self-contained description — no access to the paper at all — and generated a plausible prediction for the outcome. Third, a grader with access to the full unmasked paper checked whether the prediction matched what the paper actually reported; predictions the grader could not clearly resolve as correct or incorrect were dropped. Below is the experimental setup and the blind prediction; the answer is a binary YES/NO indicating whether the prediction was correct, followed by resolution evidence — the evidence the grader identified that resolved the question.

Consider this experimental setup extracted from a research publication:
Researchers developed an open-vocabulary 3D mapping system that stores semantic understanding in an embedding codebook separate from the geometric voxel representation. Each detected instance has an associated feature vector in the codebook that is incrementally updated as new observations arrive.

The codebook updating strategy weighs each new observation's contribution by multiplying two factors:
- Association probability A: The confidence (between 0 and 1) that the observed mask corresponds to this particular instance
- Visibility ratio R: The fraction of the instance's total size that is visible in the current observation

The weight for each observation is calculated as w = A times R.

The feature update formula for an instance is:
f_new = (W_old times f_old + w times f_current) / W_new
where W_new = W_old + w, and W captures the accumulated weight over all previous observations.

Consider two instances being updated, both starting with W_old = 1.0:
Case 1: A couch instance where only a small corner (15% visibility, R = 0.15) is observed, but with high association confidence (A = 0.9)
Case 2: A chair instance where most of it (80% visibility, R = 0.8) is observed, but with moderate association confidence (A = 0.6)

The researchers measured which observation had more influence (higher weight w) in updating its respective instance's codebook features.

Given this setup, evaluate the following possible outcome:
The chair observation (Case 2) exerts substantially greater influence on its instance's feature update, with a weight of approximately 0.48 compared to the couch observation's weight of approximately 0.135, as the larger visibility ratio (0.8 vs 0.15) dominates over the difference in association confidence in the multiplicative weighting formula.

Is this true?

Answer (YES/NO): YES